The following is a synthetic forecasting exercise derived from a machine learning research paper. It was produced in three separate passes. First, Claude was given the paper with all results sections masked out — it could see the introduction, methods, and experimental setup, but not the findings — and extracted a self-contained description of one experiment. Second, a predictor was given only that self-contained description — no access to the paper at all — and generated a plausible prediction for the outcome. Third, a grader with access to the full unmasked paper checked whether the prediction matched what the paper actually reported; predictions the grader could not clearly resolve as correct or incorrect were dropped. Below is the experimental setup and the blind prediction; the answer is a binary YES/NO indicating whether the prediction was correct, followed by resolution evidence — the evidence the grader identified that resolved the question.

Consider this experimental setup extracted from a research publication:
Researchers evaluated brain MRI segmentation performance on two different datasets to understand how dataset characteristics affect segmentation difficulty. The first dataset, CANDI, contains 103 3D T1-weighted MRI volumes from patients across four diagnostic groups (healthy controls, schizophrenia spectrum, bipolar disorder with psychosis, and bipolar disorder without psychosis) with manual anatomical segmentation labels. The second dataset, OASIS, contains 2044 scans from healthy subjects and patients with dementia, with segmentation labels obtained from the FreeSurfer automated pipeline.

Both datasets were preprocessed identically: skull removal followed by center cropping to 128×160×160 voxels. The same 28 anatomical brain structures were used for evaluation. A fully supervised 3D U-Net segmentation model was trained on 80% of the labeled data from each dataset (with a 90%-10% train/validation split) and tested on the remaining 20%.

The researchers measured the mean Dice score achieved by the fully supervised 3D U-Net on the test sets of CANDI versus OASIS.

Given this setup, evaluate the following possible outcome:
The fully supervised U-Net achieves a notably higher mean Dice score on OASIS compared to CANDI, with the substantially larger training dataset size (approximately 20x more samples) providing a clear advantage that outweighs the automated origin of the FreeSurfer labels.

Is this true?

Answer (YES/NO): YES